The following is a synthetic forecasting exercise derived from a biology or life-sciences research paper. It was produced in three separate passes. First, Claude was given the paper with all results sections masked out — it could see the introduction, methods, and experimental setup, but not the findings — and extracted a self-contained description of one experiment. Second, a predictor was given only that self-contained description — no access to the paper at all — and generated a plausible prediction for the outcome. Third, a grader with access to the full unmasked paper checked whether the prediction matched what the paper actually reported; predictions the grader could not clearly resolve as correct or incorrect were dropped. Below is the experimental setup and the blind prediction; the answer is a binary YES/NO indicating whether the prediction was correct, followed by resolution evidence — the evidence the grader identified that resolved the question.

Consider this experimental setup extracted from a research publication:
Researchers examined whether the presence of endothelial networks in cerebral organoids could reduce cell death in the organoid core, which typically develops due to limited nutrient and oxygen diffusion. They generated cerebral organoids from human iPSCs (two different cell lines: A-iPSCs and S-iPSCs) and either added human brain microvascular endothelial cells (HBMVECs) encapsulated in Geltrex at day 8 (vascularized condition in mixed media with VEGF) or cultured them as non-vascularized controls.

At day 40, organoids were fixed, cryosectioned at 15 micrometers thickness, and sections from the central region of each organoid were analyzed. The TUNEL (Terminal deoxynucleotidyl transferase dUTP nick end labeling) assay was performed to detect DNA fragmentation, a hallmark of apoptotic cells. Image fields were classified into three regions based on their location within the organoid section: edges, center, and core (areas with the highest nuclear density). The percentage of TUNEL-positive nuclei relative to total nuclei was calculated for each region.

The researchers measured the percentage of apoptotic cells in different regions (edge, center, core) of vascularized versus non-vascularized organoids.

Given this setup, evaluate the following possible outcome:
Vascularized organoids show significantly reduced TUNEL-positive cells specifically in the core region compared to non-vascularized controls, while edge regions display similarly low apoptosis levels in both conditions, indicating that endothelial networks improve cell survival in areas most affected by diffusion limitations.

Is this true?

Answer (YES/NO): NO